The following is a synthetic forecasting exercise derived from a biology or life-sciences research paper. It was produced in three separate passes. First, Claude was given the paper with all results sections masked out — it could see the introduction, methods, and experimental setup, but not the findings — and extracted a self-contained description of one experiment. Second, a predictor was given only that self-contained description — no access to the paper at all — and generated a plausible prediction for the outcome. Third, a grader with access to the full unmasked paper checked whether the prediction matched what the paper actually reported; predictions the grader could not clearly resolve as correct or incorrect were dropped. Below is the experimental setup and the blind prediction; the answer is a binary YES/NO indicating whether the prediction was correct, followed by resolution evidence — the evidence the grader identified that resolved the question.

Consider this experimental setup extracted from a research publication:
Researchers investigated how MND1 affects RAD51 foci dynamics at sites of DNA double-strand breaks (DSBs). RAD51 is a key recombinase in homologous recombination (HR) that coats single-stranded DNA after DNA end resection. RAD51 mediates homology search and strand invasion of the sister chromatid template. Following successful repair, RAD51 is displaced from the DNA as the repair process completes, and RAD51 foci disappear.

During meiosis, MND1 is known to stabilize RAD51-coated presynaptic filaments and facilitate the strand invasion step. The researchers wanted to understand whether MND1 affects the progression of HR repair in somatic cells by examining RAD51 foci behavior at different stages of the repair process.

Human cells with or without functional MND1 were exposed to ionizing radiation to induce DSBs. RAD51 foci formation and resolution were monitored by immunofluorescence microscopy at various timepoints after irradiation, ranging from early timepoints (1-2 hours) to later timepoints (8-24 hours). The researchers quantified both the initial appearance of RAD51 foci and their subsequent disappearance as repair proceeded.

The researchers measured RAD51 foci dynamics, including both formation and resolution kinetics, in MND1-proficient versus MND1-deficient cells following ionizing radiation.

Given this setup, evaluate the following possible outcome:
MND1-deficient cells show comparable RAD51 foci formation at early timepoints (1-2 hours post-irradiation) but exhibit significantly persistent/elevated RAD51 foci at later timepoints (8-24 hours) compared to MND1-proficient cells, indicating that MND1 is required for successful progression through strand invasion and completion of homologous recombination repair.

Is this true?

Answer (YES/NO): YES